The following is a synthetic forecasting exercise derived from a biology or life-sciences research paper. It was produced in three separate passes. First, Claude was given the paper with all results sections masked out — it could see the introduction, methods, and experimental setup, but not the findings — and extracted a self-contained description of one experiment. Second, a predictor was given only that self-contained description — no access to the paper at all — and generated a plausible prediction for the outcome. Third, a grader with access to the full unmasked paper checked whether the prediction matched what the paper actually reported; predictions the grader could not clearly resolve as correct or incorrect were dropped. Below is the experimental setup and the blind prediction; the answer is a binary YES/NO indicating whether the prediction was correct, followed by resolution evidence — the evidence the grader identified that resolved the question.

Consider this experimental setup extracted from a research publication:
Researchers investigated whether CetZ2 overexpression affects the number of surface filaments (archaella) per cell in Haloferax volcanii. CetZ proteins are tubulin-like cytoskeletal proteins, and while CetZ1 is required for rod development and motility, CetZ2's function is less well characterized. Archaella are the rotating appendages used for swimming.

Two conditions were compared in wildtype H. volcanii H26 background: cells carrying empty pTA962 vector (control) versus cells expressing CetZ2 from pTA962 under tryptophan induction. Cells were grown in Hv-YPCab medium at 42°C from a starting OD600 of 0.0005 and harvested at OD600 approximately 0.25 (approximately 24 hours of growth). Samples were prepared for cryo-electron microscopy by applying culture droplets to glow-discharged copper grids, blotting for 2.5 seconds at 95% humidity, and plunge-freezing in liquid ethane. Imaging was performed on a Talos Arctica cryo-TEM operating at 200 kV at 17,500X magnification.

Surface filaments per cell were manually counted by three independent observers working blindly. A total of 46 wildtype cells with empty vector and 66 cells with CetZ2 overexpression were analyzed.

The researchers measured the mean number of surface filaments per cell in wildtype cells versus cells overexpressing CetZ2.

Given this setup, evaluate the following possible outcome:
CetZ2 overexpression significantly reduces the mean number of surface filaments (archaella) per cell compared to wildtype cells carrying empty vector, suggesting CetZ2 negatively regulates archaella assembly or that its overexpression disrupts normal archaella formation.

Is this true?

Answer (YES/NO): NO